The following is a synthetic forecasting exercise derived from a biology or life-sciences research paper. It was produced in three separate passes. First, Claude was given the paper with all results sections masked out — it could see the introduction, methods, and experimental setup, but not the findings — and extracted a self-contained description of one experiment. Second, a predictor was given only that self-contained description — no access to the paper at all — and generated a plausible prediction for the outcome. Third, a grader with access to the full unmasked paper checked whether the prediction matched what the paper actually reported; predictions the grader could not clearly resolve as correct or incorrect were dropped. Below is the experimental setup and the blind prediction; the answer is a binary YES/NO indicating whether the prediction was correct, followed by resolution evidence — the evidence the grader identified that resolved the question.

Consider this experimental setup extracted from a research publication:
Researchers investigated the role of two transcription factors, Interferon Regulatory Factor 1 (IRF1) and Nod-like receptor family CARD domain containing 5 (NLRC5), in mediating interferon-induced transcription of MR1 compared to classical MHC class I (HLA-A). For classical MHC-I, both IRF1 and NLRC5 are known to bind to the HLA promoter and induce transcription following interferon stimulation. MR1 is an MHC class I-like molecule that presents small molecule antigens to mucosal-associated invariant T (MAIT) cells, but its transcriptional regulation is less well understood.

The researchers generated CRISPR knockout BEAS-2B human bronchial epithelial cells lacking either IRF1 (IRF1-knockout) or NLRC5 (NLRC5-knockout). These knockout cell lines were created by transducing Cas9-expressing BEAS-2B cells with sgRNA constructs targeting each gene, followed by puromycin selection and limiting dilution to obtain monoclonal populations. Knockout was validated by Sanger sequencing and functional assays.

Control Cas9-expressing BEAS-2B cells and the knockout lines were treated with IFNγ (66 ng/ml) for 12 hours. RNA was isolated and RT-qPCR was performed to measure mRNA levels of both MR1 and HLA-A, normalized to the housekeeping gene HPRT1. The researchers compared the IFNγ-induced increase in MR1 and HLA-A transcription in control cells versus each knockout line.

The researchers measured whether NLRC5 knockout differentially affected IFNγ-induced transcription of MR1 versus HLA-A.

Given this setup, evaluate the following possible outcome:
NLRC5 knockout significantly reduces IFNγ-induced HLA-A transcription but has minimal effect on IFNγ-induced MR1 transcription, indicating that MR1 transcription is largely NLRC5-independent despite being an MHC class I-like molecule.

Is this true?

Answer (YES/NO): NO